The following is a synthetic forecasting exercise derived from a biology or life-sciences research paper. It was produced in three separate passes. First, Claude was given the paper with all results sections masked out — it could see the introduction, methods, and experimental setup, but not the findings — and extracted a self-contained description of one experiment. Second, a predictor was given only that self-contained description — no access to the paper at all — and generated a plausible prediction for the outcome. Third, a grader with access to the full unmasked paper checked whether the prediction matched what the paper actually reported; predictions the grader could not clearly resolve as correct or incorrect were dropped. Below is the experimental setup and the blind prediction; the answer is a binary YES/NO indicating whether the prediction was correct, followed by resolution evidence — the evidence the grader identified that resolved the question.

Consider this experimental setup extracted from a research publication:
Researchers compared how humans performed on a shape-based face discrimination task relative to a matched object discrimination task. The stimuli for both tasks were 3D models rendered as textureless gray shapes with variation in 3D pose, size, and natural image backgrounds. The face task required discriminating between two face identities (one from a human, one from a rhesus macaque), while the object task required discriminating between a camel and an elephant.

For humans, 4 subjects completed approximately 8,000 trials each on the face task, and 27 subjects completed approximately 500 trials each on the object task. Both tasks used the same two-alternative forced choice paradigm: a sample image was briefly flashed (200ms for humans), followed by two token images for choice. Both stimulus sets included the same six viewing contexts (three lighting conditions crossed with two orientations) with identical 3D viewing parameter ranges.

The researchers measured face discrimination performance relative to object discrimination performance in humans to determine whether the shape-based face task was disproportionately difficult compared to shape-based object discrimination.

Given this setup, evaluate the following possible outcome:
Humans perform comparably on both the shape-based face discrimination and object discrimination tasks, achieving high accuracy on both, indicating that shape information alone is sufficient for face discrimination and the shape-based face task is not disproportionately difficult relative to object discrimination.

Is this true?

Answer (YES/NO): YES